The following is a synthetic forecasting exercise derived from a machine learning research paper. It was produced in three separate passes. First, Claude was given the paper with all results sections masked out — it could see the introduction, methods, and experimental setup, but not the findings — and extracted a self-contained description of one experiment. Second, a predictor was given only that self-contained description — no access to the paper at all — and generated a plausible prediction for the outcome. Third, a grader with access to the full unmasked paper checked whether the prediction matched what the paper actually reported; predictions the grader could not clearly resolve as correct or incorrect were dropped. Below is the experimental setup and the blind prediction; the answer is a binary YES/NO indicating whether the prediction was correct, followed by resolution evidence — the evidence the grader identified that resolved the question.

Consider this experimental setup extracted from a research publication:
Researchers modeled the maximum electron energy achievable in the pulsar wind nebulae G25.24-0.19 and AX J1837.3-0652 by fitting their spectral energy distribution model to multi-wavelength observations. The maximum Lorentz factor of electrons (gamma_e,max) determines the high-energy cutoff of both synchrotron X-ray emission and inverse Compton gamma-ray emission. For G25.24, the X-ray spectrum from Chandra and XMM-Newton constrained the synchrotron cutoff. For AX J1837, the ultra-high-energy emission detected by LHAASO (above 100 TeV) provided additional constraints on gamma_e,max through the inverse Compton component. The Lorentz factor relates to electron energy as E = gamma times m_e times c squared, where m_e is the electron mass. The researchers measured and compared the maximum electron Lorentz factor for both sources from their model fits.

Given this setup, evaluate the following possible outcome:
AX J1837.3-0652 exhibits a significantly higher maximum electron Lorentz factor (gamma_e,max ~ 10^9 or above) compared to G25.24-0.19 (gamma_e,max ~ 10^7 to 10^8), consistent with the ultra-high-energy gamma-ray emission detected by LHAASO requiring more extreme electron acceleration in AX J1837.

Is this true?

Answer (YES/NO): NO